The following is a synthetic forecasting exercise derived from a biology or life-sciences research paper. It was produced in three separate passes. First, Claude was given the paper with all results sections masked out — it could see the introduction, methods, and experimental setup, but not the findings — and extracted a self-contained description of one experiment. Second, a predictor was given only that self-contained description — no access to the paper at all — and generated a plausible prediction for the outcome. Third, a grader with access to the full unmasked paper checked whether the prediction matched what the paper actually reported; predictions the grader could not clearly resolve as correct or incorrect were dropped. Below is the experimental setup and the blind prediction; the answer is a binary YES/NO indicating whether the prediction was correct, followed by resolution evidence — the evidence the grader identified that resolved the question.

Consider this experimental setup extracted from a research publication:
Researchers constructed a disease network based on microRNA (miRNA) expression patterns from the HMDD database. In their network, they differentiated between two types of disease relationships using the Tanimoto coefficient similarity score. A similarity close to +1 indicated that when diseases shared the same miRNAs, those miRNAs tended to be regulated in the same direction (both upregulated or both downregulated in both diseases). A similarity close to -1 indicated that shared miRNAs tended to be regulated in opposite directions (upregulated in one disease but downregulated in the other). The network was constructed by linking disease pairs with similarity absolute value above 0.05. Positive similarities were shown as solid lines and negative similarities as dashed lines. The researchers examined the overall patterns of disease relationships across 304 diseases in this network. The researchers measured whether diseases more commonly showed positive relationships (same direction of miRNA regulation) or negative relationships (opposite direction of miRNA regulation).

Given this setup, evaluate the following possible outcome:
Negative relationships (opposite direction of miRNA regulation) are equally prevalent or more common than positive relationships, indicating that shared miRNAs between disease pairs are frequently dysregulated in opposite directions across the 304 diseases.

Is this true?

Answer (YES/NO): NO